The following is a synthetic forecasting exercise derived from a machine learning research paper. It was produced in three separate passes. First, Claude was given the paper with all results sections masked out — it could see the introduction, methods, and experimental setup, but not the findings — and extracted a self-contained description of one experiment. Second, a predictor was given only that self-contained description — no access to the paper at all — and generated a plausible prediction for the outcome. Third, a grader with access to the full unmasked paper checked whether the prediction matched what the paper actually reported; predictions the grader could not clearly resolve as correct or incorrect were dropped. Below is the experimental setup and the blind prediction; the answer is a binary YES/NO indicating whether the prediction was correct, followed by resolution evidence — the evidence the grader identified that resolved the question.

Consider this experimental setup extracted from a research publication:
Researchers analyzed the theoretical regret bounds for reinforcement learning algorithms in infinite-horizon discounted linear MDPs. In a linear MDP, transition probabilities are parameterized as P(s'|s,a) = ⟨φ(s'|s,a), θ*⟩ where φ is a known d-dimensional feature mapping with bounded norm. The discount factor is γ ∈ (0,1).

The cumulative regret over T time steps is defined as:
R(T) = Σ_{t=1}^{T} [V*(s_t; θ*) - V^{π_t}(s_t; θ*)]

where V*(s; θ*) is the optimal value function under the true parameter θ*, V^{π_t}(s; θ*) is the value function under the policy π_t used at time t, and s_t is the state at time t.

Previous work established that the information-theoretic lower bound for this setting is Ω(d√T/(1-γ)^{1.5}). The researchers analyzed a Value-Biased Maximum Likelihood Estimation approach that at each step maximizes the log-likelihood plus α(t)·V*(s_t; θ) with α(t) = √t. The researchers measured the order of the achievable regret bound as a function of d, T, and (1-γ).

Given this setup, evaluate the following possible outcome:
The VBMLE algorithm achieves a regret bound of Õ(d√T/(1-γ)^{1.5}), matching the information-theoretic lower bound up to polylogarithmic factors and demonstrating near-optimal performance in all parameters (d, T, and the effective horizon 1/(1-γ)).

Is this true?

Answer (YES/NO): NO